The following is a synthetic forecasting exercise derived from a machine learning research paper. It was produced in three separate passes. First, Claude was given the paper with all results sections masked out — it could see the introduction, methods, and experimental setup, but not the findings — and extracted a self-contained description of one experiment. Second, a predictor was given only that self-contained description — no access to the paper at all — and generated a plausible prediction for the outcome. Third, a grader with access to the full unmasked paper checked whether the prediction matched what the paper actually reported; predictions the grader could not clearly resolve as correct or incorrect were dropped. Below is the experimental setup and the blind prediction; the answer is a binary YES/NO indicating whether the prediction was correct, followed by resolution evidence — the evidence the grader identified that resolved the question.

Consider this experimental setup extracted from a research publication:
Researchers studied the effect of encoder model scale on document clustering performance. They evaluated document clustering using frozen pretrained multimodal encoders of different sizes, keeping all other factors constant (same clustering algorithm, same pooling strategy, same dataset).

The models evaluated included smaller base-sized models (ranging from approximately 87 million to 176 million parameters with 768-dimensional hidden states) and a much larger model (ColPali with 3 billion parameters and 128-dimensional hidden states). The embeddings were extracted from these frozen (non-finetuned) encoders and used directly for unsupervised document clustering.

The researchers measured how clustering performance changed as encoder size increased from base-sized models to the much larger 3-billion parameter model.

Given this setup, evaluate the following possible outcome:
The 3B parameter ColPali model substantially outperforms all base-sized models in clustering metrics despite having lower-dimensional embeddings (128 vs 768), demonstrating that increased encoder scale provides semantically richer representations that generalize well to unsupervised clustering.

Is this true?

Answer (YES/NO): NO